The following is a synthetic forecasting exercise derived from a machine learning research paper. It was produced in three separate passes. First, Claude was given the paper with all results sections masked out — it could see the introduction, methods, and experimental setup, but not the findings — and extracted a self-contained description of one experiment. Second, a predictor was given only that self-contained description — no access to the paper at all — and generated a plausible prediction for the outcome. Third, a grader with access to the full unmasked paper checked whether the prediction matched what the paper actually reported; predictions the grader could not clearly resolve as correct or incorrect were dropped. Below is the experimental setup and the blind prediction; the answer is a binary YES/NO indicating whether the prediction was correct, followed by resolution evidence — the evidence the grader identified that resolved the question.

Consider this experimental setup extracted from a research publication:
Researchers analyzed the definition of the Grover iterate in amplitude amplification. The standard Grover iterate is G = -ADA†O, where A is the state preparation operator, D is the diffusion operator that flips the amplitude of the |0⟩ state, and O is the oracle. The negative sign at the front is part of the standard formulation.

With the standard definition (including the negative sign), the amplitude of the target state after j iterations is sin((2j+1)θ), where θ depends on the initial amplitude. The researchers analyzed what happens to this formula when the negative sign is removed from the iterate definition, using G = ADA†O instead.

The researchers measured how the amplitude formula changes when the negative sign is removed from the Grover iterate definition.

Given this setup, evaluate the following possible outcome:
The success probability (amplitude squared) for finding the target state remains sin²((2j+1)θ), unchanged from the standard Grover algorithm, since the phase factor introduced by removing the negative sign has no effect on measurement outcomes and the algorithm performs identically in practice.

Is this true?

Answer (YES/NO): NO